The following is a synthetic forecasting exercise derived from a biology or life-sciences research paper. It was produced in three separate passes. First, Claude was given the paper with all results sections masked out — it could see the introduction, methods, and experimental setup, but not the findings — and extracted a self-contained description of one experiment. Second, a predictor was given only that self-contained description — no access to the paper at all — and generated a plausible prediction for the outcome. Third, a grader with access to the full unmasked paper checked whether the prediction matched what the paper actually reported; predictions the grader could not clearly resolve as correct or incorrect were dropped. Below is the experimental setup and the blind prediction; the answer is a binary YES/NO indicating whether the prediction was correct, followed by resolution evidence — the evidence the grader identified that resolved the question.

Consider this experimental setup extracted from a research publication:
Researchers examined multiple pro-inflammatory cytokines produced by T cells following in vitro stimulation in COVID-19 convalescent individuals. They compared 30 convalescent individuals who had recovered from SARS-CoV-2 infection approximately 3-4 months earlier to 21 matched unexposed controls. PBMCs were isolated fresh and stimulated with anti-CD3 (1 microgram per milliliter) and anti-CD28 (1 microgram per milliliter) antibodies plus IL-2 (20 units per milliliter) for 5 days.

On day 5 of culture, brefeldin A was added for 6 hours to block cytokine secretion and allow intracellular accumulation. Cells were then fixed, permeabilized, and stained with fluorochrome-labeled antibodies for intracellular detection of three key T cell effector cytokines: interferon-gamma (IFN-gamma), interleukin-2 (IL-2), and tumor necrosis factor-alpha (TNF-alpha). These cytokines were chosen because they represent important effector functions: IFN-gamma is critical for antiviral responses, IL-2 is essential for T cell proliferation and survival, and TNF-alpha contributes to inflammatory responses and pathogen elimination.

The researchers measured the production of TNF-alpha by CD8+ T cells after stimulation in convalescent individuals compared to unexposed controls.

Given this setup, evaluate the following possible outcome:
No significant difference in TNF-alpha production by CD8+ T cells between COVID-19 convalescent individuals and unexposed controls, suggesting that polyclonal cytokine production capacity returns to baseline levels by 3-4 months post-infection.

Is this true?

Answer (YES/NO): YES